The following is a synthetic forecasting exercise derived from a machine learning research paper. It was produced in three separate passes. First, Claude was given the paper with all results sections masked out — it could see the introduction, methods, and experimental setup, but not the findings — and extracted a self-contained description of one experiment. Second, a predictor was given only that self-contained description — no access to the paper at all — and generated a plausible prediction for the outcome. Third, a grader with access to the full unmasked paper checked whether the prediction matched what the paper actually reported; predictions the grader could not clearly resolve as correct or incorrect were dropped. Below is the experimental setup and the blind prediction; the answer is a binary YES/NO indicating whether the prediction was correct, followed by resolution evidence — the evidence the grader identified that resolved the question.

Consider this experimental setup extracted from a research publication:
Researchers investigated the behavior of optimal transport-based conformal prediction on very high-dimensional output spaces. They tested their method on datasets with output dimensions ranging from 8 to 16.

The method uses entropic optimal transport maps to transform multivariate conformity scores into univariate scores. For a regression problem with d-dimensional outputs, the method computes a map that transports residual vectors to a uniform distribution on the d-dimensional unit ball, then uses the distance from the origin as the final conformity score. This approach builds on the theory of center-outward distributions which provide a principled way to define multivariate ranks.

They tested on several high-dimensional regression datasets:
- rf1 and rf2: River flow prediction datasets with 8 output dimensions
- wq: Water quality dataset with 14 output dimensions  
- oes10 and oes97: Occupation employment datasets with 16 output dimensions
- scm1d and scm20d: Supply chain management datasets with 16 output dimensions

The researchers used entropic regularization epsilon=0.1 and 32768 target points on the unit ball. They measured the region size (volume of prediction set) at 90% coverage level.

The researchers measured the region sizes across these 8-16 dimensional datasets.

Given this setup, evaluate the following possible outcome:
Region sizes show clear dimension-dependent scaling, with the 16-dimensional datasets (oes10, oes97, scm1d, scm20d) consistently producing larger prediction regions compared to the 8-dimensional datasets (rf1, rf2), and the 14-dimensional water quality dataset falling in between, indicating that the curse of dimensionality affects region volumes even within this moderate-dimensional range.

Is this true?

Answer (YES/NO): NO